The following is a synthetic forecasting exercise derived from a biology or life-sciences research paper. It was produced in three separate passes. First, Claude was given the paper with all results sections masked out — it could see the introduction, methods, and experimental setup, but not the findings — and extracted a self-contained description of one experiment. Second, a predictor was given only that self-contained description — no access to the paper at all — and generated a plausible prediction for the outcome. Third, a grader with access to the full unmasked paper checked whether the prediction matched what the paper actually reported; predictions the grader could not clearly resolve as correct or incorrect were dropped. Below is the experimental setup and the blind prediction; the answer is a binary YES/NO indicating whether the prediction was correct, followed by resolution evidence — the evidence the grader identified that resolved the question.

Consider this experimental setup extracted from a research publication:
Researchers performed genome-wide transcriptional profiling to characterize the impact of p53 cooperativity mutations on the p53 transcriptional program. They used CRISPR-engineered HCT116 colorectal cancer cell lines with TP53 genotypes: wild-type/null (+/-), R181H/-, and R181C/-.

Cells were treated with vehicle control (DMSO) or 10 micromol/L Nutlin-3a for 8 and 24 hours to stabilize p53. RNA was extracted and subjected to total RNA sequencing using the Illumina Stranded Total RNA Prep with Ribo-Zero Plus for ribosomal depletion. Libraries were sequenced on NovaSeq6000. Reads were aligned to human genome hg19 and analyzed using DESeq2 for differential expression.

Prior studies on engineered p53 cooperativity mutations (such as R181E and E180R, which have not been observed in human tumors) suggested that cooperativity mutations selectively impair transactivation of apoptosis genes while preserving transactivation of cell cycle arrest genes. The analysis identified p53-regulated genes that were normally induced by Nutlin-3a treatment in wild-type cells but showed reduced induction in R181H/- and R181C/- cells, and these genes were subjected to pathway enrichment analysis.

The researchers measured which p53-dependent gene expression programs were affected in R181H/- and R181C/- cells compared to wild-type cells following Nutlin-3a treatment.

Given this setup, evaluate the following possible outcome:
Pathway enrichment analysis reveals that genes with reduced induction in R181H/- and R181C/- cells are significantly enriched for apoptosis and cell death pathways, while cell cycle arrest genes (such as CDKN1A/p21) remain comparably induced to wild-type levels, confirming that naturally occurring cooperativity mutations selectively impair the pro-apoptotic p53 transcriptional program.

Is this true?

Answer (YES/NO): NO